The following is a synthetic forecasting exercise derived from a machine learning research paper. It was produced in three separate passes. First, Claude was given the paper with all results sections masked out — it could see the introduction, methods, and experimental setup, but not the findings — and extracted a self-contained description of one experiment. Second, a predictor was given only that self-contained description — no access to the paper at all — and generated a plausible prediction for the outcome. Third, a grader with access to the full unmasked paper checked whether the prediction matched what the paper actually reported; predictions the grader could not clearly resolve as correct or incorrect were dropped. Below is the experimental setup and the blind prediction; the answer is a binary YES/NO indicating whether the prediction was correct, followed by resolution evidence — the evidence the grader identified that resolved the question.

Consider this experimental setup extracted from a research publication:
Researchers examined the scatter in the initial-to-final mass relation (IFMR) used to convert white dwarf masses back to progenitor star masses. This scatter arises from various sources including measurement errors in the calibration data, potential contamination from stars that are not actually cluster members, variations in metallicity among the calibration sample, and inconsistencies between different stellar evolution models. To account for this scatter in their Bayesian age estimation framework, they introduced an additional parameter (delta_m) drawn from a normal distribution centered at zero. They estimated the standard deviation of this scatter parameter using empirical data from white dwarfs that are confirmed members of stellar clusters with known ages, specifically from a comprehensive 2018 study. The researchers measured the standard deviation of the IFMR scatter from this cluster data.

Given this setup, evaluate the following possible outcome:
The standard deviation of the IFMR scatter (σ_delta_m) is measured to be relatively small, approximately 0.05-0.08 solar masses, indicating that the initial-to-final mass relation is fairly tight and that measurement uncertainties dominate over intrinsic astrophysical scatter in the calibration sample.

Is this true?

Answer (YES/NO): NO